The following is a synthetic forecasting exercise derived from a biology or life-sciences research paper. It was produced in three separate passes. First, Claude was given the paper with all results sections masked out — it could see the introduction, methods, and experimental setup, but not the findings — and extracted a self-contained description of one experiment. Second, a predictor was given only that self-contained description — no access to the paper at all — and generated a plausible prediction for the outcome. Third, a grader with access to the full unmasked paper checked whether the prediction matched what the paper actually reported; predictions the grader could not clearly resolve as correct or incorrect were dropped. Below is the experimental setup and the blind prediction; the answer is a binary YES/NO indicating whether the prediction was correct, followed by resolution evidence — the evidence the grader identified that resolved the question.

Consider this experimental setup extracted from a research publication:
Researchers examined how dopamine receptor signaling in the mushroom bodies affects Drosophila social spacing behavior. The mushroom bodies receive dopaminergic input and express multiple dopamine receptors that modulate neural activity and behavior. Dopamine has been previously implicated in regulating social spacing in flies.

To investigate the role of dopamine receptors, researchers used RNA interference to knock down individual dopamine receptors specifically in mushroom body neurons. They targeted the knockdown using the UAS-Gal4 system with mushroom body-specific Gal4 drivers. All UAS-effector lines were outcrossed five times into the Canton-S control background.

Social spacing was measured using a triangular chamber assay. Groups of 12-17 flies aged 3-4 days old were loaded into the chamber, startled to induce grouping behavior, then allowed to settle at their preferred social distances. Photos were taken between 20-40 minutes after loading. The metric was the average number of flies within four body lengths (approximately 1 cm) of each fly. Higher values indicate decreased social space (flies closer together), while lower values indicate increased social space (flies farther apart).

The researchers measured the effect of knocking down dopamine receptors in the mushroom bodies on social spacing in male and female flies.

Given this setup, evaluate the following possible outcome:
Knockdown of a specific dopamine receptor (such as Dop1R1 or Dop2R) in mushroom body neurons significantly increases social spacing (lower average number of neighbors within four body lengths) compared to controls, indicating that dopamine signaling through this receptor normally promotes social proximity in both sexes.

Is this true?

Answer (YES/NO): NO